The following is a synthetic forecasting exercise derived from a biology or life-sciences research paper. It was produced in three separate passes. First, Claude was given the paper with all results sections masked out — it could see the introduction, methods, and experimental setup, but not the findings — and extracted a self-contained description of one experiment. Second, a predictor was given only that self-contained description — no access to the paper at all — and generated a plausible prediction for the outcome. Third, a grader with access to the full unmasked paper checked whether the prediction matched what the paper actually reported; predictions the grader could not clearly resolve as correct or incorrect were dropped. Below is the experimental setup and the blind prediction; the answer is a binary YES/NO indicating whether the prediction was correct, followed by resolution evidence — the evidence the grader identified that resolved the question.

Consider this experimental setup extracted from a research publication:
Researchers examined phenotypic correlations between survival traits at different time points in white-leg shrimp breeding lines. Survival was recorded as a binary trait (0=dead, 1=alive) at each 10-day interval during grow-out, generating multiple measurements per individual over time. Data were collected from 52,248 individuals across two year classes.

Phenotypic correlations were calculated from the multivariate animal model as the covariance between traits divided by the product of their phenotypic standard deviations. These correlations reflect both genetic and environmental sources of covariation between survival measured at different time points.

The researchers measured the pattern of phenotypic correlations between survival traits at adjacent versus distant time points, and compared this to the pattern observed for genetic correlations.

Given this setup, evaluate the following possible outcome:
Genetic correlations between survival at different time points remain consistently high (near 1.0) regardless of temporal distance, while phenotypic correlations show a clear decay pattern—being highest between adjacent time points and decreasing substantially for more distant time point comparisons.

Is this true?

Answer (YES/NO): NO